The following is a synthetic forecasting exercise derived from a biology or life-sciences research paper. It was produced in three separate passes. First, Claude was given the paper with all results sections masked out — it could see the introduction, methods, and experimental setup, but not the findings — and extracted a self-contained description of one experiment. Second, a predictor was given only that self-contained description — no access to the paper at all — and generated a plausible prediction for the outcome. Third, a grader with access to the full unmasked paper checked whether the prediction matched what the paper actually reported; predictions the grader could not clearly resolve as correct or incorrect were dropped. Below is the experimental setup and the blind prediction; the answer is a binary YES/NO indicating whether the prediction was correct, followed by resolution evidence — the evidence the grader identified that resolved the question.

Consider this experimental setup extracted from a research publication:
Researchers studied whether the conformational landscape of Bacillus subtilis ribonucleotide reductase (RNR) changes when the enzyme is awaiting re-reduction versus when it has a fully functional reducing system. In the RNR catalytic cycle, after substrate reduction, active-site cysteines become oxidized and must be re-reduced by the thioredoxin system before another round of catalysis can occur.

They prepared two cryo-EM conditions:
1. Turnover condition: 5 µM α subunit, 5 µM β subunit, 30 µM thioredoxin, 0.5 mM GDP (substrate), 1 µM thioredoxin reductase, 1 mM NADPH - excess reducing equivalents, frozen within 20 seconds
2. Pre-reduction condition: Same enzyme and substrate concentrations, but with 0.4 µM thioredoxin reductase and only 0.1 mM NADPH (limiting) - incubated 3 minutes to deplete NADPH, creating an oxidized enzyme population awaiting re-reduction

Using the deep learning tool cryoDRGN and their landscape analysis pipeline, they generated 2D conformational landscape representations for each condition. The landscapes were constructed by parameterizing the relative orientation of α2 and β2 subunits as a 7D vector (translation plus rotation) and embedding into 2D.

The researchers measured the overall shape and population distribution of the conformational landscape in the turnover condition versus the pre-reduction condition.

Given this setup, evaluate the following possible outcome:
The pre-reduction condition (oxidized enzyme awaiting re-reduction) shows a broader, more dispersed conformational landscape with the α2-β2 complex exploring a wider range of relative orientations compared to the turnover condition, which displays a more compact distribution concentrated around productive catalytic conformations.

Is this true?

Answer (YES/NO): NO